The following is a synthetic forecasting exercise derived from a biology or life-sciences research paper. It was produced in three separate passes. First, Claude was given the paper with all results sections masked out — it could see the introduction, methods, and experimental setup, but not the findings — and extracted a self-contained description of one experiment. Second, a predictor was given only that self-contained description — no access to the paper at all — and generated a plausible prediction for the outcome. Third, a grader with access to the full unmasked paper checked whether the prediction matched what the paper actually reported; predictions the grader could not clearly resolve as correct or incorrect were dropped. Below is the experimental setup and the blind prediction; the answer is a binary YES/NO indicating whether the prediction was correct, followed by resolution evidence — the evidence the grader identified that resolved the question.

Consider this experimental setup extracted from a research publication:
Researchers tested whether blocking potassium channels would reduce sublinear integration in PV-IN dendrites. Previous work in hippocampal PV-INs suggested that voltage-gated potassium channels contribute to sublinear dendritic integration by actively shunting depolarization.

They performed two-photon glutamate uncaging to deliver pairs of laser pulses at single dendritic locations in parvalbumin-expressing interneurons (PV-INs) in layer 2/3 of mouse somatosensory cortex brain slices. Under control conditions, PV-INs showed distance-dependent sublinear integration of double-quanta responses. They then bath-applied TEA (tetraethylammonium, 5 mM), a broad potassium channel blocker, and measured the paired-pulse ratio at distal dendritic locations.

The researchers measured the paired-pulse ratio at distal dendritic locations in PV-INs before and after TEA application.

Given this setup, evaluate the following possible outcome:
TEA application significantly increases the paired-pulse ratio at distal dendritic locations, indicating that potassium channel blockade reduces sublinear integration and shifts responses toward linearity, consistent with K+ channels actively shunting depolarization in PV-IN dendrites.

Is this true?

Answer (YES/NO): NO